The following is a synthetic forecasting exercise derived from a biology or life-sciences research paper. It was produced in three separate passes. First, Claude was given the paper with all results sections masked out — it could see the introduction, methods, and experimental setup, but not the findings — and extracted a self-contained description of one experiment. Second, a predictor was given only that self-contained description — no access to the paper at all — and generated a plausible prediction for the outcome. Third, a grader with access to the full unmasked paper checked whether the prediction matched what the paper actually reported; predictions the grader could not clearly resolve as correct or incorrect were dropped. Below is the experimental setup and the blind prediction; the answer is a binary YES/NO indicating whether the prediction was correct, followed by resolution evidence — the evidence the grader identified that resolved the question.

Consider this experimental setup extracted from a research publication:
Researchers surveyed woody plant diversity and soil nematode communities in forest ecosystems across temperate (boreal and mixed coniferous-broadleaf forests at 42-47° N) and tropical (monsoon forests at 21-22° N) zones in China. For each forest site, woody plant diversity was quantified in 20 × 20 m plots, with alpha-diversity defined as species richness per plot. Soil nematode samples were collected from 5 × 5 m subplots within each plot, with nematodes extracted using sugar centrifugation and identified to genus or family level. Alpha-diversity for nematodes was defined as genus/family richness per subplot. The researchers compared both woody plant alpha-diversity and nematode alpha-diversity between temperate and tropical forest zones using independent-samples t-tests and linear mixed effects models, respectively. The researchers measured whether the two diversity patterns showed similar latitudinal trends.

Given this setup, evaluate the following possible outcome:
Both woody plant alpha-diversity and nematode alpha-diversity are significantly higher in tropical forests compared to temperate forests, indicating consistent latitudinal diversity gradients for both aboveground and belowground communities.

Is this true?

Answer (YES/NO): YES